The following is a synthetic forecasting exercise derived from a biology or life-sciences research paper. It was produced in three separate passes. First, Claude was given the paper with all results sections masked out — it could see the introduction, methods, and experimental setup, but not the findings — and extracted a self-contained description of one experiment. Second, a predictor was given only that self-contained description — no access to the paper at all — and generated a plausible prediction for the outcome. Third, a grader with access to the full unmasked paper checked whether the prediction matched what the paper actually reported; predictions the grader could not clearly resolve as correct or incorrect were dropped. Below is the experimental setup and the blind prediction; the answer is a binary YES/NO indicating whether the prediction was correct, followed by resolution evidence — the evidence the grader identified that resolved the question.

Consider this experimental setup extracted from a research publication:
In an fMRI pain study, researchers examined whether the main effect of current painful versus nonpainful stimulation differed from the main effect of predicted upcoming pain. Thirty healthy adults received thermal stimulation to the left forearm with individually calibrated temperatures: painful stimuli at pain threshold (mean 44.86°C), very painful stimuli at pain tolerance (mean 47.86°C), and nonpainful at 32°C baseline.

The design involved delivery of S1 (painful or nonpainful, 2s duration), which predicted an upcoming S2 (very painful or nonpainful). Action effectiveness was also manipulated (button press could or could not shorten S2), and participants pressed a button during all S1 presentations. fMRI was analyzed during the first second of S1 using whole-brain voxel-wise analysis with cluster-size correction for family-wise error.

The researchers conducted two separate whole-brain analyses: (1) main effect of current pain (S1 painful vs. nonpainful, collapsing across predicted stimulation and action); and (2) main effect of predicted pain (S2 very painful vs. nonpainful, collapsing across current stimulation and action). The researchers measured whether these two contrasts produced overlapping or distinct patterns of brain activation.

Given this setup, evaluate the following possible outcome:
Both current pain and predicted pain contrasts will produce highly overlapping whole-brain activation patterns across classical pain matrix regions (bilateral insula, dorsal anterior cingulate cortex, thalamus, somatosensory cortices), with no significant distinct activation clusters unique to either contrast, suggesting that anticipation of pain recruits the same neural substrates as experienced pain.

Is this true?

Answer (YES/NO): NO